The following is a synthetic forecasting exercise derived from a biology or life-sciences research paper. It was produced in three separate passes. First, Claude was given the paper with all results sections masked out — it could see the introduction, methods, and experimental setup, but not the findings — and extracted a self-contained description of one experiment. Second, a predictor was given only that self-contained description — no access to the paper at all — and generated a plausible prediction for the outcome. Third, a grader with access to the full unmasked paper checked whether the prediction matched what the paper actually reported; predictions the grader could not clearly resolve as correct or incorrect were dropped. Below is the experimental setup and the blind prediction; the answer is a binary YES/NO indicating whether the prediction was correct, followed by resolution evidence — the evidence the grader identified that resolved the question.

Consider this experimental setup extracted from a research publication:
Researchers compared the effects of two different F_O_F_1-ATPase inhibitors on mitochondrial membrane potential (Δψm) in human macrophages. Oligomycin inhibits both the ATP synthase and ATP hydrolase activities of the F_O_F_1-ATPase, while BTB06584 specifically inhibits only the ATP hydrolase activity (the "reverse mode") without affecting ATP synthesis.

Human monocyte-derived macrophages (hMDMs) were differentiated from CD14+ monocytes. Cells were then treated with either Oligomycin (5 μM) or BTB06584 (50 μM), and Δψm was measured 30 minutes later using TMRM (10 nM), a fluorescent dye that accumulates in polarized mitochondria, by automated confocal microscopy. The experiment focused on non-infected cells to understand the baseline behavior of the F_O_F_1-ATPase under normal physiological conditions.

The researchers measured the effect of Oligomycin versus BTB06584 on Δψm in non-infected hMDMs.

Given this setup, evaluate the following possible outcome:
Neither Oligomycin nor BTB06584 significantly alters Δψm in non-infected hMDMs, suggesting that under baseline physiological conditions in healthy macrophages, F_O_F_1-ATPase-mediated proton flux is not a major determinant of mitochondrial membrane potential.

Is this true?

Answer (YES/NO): NO